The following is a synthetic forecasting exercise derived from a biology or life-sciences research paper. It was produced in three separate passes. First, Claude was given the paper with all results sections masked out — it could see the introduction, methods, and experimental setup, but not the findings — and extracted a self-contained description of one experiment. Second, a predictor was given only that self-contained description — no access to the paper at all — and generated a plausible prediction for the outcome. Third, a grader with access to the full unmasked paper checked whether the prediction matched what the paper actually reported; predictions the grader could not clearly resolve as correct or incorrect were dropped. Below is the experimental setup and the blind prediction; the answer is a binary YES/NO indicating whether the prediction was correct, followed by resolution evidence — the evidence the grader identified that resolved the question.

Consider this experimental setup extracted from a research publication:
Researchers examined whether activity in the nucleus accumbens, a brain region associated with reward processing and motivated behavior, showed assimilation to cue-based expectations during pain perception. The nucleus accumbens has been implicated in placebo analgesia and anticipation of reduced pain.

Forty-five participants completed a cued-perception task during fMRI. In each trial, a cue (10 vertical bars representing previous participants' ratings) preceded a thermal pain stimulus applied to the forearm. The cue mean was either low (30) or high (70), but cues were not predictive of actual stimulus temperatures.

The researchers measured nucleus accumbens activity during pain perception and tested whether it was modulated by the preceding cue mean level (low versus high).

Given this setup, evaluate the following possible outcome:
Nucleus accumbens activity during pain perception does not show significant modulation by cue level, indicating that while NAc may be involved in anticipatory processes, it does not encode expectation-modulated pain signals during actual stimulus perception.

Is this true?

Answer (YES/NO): NO